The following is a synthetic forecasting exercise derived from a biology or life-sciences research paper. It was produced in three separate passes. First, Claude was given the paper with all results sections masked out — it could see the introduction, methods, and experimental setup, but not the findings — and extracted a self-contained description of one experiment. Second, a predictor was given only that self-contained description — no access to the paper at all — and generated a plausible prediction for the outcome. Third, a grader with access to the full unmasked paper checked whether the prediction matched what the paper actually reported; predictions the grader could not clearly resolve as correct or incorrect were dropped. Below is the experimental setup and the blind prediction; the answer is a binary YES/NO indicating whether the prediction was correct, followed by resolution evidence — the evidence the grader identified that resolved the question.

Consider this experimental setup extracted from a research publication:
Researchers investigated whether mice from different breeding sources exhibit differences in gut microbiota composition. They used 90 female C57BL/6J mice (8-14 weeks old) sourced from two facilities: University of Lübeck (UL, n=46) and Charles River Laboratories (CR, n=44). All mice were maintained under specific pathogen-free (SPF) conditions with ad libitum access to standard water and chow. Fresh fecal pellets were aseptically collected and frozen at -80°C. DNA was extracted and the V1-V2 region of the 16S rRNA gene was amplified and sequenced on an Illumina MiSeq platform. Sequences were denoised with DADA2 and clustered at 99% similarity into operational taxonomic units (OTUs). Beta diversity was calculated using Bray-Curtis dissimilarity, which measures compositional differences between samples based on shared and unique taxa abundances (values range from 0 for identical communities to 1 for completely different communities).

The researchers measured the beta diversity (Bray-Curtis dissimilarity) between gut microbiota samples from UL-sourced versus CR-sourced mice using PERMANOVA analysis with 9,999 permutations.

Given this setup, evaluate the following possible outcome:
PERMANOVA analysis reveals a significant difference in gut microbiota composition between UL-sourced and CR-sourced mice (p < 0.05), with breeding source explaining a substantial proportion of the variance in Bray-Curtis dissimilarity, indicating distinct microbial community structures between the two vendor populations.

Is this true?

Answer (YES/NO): YES